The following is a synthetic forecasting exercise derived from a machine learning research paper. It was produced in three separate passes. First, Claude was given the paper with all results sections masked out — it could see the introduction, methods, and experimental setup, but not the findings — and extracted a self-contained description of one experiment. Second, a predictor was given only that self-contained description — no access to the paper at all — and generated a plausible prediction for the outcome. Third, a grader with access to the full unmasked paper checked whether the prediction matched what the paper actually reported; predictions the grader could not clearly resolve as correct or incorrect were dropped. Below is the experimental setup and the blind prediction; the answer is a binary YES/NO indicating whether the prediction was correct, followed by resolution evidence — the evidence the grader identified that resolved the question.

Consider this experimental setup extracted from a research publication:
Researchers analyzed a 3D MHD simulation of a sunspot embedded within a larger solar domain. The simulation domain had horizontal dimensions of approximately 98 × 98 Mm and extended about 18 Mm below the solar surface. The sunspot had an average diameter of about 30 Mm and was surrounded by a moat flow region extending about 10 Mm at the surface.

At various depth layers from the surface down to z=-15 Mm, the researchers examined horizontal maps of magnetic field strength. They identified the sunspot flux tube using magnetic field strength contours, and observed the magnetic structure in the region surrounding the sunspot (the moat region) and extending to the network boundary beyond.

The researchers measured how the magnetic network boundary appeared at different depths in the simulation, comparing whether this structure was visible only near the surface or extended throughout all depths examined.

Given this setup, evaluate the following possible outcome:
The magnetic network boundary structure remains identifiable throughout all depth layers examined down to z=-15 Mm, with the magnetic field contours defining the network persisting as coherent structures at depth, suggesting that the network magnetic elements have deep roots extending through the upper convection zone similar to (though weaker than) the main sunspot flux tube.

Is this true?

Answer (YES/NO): YES